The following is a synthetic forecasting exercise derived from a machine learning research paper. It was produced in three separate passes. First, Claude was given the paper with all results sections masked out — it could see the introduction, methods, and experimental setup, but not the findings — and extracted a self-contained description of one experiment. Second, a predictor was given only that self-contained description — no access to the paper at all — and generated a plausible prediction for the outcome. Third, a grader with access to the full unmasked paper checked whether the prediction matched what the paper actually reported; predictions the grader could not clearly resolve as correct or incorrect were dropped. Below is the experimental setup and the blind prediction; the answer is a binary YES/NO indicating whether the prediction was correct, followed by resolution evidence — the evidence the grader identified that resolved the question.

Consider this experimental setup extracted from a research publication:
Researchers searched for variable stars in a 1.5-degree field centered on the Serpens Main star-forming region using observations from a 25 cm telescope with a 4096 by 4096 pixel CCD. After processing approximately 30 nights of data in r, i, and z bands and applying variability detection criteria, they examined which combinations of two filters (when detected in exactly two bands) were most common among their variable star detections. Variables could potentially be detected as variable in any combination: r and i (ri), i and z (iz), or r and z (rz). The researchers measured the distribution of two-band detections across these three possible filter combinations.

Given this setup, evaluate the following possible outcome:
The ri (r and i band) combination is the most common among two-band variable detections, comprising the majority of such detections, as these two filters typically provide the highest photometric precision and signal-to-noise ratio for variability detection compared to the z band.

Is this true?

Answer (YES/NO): NO